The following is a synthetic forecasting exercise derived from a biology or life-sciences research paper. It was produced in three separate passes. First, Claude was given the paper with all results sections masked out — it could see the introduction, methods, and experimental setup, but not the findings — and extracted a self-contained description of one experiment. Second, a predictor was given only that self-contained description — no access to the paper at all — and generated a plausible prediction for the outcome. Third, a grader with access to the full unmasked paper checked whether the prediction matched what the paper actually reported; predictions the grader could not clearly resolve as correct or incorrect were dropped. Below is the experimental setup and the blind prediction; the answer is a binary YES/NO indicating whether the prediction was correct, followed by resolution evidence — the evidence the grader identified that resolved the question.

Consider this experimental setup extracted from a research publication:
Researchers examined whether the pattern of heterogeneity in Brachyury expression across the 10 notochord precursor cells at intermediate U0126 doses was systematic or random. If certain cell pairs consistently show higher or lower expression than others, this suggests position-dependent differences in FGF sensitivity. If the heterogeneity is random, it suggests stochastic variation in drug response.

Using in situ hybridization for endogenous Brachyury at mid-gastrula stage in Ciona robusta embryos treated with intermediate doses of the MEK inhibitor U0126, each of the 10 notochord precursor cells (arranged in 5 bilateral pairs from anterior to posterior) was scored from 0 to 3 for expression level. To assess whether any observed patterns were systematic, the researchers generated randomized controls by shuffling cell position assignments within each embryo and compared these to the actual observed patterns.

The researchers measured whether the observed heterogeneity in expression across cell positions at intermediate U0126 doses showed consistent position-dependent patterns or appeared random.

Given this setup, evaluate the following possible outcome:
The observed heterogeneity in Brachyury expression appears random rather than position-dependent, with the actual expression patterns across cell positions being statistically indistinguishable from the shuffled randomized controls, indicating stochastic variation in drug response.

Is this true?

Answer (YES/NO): NO